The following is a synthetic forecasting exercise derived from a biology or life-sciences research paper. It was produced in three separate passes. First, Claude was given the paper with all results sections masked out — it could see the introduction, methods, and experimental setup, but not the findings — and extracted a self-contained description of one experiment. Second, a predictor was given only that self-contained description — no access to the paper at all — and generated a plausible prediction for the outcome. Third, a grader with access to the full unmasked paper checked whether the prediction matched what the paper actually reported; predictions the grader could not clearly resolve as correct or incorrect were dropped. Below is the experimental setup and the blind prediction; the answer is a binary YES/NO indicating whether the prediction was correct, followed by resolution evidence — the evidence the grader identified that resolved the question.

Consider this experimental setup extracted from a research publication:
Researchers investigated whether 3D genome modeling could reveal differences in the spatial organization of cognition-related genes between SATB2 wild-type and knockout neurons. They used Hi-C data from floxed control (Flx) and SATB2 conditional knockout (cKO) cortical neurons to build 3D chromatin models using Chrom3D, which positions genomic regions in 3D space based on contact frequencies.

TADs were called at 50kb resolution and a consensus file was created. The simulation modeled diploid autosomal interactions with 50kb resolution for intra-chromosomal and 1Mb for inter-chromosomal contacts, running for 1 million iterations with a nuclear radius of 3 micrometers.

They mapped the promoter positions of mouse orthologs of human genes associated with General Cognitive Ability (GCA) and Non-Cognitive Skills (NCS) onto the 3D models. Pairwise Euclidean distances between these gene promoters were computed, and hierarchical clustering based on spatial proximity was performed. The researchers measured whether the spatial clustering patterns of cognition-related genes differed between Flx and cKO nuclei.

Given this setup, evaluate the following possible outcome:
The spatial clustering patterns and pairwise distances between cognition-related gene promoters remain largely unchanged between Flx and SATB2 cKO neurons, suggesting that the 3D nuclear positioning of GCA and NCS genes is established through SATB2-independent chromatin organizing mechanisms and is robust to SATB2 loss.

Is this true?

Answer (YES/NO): NO